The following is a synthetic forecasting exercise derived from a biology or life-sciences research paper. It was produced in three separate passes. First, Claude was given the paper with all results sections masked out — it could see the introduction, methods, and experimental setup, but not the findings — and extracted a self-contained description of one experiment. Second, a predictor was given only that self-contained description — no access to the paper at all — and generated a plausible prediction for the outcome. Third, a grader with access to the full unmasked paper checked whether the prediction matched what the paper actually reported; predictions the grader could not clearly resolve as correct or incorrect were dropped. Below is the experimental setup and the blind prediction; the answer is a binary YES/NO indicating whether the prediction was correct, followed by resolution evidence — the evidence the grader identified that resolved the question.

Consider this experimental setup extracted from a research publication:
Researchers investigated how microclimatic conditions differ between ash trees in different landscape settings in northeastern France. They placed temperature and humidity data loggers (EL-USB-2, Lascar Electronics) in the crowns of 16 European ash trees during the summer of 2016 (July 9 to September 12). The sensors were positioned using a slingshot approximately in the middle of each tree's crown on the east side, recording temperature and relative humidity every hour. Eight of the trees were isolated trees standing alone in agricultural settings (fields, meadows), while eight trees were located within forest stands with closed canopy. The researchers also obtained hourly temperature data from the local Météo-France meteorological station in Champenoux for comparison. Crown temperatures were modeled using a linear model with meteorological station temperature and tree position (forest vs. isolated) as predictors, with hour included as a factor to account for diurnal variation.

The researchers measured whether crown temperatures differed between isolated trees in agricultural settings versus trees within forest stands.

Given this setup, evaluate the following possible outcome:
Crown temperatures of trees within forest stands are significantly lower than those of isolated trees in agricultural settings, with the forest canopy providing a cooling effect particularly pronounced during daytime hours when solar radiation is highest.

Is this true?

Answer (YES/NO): YES